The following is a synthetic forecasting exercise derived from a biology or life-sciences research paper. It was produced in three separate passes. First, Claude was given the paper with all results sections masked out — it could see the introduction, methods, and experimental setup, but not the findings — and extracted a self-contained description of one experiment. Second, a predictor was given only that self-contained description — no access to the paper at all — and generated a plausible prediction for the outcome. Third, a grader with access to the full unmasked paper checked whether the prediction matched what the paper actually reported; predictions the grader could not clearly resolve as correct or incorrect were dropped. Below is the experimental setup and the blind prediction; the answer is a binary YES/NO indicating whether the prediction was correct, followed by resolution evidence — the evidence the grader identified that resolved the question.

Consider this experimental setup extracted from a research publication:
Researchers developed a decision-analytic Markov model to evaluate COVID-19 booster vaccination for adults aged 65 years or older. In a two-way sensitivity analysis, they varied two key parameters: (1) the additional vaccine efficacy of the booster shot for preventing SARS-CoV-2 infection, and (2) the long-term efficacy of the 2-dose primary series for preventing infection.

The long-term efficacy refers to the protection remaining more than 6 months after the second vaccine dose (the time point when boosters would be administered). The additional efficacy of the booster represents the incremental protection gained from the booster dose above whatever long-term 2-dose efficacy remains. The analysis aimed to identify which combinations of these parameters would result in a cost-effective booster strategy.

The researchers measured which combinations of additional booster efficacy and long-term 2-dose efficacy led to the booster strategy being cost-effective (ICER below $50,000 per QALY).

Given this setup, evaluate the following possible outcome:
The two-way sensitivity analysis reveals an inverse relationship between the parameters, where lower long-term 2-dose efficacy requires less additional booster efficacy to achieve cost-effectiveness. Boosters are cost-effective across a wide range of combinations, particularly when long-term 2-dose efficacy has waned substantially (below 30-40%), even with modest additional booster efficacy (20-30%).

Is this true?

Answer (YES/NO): NO